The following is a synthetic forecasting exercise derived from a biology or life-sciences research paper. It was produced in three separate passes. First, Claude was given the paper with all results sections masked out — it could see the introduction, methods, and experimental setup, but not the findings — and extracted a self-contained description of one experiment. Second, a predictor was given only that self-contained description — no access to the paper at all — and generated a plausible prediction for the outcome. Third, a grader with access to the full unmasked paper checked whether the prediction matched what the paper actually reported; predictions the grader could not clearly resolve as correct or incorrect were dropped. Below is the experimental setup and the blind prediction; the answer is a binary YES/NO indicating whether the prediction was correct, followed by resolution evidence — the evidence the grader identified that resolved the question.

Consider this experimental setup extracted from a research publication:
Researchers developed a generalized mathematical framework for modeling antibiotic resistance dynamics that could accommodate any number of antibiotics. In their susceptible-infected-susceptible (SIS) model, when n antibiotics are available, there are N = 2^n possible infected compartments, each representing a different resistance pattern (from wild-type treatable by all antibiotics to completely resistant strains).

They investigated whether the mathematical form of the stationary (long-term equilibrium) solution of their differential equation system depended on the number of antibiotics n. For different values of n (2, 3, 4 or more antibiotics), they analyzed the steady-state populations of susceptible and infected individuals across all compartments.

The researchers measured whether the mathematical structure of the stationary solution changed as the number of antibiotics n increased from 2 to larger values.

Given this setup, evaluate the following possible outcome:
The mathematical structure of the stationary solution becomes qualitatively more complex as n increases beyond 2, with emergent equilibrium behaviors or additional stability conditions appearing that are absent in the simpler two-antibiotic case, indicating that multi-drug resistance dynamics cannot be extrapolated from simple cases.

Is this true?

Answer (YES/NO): NO